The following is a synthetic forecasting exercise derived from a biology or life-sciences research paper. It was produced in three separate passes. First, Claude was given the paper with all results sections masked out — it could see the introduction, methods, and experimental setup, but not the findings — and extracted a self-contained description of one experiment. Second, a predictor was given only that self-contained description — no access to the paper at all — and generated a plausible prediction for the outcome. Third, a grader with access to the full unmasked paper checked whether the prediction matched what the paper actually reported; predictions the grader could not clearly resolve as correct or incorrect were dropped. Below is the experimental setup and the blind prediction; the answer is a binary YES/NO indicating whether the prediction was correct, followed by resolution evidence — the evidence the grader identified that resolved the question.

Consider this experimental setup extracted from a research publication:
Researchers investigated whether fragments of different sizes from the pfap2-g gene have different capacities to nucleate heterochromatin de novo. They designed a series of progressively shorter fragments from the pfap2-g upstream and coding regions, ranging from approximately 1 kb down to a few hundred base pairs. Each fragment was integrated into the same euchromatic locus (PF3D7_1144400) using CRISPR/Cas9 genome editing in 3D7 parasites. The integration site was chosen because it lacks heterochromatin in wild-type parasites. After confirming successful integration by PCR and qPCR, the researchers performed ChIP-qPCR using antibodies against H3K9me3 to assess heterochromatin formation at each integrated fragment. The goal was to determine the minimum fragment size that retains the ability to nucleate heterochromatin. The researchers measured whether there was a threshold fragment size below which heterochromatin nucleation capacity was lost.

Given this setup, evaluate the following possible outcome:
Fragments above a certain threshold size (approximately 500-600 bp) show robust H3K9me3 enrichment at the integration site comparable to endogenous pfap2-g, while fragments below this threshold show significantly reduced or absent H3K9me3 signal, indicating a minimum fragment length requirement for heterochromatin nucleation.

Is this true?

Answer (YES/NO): NO